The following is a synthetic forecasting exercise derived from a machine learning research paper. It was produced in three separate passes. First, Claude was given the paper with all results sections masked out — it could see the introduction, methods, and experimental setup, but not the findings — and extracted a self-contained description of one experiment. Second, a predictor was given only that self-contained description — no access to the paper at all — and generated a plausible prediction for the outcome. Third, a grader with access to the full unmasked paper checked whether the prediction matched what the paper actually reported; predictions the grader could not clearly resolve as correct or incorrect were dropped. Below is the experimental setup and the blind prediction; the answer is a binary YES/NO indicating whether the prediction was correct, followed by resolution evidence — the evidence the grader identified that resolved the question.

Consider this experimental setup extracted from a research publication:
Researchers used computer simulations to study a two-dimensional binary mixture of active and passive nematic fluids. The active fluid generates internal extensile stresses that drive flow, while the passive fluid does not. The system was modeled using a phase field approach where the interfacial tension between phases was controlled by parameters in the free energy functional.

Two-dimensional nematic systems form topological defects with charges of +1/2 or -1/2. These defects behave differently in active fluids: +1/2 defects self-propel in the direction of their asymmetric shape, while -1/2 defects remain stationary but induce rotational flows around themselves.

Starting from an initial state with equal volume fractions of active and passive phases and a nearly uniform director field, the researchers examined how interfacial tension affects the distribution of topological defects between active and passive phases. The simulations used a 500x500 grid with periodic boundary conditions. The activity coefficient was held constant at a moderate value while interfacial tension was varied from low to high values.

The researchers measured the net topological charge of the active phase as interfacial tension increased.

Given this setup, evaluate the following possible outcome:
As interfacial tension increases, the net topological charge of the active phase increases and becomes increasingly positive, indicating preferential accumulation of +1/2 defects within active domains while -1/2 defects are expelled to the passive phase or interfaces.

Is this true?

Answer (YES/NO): NO